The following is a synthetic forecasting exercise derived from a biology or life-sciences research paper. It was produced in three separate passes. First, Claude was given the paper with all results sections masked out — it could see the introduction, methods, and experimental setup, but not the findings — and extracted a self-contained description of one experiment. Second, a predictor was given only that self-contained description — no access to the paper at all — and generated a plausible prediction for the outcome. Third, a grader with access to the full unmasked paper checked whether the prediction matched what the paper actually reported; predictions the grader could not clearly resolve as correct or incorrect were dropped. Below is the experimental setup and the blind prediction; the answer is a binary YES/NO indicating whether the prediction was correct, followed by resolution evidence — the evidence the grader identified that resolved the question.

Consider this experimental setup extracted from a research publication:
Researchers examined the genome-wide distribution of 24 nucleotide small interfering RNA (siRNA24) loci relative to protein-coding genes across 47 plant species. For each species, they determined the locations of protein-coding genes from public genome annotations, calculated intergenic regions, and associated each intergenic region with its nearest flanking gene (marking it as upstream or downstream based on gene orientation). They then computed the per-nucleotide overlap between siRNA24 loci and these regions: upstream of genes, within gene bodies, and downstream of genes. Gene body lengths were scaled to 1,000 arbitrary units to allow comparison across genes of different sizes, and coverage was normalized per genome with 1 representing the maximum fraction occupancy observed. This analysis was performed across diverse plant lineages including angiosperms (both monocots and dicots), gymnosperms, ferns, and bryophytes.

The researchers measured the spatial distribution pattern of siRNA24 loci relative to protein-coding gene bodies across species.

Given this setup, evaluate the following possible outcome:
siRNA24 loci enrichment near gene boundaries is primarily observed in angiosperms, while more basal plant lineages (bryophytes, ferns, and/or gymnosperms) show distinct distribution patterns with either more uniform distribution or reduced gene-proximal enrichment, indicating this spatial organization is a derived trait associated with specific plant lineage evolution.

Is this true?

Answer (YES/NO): YES